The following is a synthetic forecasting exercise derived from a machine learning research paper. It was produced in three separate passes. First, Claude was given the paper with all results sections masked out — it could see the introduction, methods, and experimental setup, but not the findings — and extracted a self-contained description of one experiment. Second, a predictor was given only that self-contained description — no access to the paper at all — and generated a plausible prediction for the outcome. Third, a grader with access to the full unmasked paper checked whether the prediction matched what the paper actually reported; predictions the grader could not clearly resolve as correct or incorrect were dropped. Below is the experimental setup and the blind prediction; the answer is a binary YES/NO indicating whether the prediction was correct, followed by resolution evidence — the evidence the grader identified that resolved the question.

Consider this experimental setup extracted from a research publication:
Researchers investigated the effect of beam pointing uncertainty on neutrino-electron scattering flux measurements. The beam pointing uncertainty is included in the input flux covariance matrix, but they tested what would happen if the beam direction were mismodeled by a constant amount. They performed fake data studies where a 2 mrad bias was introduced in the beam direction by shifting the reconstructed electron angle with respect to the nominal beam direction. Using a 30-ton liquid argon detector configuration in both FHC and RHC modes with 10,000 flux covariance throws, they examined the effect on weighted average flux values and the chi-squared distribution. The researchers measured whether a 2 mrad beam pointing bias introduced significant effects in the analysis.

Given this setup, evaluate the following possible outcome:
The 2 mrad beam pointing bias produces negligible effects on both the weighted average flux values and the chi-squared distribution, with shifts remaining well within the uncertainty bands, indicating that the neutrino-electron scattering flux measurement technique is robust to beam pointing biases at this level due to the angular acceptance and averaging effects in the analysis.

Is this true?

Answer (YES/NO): YES